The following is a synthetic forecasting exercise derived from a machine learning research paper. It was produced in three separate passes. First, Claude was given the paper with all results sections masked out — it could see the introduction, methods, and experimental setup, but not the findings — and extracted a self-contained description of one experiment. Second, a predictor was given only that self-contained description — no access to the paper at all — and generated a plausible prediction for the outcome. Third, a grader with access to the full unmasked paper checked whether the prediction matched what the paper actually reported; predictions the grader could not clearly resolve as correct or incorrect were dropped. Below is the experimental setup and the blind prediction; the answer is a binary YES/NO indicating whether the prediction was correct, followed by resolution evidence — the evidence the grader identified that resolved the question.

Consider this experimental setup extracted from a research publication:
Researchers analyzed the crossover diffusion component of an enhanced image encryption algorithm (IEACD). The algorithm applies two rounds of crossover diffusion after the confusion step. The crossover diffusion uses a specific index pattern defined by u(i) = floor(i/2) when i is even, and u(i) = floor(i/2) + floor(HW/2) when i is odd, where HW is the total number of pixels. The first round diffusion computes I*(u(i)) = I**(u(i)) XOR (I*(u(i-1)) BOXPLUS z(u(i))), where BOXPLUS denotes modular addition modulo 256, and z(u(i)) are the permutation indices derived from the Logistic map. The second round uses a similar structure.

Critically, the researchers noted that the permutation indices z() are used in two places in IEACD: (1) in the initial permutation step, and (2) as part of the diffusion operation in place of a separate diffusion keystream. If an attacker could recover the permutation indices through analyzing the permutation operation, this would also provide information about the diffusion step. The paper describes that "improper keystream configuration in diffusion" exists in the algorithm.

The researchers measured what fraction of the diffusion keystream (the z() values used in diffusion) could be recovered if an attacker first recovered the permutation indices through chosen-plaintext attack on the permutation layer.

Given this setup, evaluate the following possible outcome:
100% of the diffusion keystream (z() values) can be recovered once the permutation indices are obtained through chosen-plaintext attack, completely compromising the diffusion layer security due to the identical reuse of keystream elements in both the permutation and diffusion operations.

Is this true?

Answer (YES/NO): YES